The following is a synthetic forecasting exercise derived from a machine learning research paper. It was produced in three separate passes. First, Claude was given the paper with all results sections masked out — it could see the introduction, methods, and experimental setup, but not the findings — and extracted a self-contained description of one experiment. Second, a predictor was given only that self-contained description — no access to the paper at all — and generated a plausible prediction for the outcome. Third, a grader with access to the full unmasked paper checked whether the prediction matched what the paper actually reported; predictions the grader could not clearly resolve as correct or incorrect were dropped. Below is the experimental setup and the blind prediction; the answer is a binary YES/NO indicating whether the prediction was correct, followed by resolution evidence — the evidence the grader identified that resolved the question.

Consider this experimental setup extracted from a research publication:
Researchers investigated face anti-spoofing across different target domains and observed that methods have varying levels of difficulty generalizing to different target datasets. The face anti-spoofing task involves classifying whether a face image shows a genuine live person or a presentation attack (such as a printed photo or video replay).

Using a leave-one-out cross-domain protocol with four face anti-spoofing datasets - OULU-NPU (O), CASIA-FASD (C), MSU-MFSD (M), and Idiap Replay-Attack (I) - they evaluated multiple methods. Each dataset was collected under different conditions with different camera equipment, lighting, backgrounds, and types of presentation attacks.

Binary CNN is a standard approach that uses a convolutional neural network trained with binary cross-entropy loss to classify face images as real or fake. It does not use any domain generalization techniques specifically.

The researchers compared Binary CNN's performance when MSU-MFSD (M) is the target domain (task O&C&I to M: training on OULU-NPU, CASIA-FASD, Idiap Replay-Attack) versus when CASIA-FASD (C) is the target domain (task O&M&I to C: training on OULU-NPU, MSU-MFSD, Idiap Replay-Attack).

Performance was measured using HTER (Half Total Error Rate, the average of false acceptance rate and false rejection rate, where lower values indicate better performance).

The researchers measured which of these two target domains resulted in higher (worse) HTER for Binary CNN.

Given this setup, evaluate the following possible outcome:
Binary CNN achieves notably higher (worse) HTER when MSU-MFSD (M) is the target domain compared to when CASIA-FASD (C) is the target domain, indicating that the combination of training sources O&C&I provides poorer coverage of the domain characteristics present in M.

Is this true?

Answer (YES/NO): NO